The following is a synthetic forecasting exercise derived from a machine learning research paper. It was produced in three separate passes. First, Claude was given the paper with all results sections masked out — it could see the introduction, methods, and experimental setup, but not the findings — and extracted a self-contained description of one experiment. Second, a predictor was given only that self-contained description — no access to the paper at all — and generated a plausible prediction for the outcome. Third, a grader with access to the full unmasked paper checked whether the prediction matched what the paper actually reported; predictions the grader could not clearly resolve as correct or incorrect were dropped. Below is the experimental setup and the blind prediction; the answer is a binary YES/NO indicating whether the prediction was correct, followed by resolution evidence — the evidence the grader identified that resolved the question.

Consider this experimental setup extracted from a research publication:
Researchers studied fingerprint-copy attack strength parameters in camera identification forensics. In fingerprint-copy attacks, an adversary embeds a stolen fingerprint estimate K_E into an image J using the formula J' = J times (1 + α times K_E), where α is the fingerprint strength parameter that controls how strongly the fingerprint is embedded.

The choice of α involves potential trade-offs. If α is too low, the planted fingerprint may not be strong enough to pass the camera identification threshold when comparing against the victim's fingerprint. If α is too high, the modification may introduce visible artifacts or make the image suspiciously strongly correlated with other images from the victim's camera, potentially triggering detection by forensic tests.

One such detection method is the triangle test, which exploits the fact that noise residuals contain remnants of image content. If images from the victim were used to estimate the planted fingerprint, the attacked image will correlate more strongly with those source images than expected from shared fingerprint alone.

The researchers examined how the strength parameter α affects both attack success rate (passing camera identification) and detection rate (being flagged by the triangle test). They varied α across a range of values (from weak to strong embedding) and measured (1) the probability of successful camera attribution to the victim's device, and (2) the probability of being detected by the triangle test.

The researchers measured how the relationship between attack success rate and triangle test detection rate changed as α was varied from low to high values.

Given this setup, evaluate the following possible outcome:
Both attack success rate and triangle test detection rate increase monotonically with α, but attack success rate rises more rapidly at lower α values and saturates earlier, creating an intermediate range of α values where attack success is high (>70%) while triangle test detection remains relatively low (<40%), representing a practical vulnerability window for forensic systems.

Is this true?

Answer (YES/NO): NO